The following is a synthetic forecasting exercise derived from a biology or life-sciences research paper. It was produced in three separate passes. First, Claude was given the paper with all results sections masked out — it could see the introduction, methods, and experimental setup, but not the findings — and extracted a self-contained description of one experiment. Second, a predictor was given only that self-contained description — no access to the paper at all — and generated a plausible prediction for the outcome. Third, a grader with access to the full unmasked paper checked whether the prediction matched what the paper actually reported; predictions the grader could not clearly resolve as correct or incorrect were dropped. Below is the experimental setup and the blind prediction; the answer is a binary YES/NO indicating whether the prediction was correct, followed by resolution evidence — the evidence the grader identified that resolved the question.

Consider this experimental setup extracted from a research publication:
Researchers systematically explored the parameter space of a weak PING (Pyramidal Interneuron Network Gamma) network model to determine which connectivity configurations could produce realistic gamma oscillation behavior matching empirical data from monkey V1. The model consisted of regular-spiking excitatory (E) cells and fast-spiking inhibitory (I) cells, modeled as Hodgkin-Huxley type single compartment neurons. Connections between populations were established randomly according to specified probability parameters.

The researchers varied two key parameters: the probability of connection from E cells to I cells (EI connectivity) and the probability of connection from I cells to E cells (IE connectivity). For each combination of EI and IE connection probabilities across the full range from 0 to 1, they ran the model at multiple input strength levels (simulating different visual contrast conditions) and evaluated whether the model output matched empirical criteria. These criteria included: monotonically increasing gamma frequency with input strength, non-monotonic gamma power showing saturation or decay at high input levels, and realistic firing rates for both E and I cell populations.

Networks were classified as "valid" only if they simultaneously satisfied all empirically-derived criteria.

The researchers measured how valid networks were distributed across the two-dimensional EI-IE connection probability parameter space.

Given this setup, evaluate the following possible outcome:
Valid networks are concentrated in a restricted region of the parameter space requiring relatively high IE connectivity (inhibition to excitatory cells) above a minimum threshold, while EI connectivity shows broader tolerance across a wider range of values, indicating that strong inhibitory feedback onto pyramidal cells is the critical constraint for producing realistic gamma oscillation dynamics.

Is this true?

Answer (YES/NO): NO